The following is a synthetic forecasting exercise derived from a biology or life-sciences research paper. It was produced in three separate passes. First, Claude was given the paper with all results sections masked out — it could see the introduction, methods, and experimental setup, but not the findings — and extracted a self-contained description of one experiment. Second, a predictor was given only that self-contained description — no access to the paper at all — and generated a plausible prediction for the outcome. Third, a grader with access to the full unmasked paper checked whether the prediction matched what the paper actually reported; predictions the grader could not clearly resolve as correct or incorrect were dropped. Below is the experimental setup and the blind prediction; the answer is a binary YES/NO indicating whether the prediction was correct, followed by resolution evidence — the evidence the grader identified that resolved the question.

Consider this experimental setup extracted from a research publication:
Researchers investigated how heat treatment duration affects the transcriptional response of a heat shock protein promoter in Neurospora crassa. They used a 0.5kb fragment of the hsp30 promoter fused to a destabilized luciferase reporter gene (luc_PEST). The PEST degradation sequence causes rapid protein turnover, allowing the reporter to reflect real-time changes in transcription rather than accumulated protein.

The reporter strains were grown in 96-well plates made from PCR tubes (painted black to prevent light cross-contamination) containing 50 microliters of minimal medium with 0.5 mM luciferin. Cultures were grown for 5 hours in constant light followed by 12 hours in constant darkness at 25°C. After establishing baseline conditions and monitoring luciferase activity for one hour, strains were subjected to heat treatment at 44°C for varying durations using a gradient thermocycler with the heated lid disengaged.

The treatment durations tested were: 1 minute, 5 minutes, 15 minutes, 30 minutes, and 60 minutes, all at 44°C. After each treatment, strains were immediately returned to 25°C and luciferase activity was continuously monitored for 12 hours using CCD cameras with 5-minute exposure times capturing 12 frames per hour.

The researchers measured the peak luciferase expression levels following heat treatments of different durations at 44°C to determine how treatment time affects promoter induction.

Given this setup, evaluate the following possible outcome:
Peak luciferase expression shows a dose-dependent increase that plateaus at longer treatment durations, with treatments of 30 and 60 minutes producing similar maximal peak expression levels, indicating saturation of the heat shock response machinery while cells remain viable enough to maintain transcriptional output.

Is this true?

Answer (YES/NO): NO